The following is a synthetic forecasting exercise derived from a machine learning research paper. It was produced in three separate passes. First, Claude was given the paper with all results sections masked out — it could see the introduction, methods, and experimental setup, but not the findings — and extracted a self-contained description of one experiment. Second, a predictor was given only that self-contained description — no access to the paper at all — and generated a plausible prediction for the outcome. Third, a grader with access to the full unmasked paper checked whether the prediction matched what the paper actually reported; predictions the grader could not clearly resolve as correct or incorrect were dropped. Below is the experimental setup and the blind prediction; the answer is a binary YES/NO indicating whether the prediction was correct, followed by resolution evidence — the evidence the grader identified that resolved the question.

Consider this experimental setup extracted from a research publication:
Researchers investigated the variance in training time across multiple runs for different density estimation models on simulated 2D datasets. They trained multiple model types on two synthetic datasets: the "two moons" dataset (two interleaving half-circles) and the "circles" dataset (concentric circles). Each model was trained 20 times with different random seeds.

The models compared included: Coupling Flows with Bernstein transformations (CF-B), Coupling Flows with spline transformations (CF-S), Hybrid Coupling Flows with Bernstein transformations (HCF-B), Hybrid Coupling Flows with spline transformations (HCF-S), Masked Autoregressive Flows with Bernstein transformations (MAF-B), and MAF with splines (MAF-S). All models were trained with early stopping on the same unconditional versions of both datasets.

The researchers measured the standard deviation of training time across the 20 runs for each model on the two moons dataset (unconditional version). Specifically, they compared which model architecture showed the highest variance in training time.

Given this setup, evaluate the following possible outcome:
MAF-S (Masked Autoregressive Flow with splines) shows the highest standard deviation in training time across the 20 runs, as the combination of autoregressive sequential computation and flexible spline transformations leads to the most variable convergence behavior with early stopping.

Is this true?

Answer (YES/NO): NO